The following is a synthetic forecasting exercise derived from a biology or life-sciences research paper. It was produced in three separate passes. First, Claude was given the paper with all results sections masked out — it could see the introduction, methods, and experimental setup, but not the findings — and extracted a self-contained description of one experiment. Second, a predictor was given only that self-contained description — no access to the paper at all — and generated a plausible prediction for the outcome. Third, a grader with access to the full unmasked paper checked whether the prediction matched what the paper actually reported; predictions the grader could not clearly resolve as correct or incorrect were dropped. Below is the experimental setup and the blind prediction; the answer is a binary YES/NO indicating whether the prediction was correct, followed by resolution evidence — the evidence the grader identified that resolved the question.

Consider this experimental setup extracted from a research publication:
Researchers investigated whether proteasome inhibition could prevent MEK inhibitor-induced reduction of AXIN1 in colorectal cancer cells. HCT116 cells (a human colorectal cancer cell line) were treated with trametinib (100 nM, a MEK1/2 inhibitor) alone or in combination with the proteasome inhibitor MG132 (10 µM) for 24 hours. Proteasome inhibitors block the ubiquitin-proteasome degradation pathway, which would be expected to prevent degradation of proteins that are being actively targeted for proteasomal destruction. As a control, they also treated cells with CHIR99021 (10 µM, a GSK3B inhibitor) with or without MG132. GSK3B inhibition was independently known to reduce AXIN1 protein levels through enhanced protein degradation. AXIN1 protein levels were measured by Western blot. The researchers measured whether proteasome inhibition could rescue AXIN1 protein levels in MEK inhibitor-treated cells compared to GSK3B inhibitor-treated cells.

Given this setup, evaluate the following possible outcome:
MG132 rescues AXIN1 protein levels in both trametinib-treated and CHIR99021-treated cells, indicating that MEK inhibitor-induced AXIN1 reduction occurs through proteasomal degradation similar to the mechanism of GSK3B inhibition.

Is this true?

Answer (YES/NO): NO